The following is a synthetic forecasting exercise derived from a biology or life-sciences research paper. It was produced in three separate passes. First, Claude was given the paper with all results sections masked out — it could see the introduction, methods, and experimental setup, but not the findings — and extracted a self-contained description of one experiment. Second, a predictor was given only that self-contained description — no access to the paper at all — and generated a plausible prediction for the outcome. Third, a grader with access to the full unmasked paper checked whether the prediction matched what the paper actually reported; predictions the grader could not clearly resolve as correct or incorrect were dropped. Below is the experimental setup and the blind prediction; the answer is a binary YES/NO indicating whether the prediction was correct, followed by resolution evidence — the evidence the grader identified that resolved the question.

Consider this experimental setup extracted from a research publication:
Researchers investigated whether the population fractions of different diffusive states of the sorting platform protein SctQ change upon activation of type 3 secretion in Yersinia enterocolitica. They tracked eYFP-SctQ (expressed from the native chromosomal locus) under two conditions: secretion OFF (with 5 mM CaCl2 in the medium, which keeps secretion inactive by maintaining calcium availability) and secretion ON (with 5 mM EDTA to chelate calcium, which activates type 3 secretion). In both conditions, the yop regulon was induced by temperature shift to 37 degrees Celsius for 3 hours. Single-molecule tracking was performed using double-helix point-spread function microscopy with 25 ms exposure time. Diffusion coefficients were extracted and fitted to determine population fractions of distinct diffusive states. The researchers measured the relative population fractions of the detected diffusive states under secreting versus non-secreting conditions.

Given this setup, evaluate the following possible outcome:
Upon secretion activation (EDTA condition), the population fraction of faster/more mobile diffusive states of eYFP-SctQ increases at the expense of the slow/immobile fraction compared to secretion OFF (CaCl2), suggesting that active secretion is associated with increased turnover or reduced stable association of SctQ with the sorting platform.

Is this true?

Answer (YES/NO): YES